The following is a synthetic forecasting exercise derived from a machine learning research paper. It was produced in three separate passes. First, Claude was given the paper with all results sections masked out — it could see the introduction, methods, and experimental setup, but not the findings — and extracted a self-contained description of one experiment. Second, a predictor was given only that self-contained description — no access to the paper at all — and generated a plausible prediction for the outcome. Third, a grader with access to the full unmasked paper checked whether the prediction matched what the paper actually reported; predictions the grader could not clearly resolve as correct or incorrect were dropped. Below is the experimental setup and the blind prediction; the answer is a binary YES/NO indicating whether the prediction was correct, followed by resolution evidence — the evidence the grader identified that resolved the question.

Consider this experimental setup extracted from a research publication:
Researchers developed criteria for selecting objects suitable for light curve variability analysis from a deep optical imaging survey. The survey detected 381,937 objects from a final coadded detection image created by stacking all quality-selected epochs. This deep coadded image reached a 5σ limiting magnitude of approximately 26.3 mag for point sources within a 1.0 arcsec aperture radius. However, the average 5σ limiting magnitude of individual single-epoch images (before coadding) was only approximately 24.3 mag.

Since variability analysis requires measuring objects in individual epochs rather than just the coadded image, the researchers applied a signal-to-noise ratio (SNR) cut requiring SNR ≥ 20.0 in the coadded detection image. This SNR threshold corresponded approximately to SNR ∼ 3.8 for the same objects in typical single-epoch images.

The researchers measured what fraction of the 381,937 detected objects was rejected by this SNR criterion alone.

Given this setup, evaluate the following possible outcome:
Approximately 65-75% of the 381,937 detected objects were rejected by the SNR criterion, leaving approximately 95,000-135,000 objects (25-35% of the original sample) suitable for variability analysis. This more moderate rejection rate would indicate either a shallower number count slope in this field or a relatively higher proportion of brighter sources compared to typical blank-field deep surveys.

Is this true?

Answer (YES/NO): NO